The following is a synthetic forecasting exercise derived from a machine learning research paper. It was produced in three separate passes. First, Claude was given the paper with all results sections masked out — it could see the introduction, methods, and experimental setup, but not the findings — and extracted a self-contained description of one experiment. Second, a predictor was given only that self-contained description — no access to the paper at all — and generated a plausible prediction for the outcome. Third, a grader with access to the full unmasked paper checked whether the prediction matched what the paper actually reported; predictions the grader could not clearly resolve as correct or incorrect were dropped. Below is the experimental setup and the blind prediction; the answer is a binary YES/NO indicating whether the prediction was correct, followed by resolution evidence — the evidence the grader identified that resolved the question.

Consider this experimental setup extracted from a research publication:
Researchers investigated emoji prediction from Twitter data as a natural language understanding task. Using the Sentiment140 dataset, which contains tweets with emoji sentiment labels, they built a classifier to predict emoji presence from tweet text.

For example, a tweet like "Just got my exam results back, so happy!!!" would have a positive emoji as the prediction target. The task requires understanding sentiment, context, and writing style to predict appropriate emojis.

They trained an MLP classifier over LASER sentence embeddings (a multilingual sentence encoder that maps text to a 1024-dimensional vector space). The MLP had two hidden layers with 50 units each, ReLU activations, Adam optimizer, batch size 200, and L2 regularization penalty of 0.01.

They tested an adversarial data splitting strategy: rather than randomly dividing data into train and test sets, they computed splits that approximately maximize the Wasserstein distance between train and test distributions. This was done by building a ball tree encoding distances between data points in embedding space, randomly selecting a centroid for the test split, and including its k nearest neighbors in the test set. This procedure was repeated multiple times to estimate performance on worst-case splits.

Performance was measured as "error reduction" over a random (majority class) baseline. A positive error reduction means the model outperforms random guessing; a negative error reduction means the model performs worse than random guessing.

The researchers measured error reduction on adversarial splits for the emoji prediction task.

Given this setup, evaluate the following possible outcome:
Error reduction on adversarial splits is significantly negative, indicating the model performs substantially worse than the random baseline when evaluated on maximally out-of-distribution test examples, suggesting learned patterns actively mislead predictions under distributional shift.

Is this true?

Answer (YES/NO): NO